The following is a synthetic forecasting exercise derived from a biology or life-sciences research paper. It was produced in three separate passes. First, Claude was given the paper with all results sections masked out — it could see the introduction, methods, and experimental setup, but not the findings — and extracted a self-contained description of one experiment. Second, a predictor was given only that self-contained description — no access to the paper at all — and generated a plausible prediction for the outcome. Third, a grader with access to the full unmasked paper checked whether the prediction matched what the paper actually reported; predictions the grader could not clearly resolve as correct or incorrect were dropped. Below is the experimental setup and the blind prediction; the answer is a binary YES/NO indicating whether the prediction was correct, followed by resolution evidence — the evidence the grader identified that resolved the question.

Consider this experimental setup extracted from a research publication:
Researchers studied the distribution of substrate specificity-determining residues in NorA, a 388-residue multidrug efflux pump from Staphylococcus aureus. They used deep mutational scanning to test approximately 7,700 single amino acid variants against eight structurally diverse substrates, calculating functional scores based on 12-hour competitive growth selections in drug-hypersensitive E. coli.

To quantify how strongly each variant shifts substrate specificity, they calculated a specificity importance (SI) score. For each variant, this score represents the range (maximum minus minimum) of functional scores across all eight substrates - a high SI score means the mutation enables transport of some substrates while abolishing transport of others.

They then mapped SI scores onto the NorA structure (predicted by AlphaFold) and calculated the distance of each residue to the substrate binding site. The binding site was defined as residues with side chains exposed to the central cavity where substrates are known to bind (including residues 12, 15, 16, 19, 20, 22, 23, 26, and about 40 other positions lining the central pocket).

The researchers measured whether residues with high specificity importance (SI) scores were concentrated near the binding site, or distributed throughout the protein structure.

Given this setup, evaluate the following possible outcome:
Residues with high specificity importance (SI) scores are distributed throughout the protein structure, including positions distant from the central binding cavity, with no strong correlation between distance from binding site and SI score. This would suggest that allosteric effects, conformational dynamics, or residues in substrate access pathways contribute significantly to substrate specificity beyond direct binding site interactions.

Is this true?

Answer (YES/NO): YES